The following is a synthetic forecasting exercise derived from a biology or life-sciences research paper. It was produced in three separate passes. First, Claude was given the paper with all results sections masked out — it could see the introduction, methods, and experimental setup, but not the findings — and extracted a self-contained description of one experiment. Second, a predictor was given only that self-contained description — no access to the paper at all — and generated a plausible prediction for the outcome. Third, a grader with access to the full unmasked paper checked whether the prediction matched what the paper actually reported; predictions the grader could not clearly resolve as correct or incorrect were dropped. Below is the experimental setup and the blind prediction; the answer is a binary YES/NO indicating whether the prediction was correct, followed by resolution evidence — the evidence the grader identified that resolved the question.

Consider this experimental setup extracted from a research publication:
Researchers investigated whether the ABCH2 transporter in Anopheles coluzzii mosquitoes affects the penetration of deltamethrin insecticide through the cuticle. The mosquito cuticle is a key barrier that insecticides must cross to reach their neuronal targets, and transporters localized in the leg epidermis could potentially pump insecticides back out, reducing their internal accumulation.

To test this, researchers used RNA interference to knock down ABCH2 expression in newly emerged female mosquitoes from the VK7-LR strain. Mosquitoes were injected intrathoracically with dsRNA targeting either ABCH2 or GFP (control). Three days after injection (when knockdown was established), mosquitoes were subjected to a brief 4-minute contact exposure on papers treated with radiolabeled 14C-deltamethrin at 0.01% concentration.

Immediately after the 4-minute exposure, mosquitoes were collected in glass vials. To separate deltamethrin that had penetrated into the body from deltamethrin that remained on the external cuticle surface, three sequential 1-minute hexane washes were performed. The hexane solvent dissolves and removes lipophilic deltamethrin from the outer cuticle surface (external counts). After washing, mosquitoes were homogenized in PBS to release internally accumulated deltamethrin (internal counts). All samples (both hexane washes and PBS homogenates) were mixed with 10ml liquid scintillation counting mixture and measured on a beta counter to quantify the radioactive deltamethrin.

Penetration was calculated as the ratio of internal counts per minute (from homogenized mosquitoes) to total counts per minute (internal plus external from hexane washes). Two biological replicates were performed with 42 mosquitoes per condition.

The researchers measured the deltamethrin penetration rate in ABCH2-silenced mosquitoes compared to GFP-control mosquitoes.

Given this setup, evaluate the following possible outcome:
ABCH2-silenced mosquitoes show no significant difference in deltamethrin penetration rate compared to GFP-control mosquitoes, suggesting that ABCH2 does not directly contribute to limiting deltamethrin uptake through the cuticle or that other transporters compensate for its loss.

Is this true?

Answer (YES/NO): NO